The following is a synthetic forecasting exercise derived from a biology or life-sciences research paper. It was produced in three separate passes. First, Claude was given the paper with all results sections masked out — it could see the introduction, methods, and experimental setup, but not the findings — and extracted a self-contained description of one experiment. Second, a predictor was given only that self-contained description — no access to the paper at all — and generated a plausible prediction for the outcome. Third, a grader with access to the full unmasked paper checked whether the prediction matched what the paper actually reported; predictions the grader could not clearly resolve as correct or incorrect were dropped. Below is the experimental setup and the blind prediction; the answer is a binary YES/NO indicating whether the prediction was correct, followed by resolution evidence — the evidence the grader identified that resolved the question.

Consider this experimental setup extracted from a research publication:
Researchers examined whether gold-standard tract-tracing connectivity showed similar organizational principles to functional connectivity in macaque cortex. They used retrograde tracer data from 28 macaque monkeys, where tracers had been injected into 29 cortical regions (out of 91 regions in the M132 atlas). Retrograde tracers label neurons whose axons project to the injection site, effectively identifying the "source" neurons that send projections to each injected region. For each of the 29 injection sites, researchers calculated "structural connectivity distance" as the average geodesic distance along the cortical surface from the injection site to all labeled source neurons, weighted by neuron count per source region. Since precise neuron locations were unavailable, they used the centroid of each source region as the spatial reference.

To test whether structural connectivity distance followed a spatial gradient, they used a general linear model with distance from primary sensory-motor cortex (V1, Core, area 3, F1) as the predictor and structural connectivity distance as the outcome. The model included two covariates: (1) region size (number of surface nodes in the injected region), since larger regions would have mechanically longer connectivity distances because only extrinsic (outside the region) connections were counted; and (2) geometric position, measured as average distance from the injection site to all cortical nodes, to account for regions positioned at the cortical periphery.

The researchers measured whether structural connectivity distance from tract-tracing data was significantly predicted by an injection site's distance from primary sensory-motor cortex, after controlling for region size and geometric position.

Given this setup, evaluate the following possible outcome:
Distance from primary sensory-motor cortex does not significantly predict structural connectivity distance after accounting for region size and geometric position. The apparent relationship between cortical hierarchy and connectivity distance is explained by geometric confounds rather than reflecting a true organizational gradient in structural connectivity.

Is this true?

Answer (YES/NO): NO